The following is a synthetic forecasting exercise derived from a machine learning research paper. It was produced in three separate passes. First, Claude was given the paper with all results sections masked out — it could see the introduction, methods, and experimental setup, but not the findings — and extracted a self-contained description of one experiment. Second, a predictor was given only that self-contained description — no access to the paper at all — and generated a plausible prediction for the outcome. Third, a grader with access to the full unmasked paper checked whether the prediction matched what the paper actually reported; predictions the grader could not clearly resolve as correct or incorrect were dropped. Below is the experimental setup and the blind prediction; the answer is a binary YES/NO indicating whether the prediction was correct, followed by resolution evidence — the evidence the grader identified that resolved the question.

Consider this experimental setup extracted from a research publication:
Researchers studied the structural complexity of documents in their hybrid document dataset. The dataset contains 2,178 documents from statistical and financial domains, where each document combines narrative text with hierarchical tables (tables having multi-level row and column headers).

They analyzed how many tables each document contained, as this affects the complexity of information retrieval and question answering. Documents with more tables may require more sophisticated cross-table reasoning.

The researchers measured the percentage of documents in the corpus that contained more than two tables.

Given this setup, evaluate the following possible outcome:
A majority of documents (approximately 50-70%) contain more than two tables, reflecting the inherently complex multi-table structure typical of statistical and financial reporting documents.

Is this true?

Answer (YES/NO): NO